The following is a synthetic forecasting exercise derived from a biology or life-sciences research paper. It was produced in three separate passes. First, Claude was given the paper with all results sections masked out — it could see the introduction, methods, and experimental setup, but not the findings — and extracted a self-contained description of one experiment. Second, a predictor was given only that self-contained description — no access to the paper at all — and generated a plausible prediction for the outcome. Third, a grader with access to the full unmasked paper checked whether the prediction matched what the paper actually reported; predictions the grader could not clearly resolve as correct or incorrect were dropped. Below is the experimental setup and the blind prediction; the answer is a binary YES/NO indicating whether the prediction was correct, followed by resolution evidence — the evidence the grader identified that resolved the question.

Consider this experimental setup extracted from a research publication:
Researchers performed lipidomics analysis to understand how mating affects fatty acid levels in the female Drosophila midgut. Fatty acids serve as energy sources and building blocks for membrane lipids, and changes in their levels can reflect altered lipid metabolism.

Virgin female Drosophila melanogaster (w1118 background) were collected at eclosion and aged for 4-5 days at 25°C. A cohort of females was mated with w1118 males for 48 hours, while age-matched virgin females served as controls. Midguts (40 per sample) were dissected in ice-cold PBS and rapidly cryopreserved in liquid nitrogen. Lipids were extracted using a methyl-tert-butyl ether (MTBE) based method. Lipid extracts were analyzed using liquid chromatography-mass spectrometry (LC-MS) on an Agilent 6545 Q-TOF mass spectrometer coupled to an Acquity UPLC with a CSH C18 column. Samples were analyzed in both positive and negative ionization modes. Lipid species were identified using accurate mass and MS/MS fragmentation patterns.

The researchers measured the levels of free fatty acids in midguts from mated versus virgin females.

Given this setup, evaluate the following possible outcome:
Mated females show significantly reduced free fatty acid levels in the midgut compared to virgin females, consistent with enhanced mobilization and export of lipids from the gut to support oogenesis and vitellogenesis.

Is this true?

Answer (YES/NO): NO